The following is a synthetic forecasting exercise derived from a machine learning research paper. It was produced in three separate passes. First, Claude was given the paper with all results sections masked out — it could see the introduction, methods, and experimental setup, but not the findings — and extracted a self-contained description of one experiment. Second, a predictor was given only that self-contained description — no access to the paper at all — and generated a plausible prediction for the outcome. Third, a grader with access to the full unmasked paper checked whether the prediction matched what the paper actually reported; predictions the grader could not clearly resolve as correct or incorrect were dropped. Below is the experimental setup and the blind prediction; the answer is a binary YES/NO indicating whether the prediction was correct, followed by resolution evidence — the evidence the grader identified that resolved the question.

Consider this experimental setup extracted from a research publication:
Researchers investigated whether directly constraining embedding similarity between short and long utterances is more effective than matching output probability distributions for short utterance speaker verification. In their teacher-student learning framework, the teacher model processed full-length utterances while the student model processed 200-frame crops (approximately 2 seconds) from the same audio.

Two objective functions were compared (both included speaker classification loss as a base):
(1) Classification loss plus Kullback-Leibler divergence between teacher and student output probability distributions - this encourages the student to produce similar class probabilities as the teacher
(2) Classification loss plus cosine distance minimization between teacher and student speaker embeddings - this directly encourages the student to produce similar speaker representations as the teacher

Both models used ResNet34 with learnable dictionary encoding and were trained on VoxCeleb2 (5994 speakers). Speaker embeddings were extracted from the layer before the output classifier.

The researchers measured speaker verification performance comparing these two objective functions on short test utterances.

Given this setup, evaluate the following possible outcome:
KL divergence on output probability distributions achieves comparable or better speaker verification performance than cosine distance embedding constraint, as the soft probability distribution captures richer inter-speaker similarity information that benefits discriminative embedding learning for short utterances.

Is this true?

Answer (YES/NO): NO